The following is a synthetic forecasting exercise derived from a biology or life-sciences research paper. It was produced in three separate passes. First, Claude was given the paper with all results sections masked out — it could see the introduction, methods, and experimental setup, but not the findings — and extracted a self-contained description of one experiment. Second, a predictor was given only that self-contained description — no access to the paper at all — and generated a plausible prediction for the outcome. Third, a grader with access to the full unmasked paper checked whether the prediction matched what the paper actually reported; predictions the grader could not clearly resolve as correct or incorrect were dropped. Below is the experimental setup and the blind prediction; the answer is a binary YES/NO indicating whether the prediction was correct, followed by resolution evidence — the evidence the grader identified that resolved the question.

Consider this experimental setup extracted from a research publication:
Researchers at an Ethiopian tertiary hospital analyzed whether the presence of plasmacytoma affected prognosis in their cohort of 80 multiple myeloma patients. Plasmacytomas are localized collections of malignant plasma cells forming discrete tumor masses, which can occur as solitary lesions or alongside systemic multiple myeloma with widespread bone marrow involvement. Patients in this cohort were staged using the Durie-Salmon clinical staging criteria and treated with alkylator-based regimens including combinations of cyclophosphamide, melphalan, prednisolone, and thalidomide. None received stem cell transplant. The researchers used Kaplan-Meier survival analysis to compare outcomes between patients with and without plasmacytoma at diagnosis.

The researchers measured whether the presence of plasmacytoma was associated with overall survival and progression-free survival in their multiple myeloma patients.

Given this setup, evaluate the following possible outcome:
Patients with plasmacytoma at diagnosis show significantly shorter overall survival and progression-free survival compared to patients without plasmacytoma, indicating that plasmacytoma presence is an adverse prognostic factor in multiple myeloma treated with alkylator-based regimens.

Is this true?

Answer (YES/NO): NO